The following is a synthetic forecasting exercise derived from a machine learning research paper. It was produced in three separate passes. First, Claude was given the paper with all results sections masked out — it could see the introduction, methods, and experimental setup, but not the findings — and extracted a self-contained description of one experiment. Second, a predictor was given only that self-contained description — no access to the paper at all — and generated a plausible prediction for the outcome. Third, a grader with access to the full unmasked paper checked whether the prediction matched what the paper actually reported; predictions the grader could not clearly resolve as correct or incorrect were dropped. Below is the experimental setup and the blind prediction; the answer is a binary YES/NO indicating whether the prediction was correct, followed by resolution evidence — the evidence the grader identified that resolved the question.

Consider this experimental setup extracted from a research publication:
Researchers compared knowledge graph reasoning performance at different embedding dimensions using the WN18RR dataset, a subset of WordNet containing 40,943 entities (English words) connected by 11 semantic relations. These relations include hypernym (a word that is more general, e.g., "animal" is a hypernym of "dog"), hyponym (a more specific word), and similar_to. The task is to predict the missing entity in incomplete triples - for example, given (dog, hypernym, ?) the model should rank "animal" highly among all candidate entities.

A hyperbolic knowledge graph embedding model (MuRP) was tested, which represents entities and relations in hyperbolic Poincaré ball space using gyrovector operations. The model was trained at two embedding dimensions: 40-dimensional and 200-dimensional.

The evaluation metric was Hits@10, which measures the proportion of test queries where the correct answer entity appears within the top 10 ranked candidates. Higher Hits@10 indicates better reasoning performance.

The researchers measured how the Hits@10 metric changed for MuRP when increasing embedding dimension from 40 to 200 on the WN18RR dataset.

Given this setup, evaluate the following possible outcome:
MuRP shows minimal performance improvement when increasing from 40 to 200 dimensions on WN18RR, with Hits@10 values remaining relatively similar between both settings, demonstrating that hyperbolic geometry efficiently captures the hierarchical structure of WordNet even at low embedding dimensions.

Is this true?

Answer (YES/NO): YES